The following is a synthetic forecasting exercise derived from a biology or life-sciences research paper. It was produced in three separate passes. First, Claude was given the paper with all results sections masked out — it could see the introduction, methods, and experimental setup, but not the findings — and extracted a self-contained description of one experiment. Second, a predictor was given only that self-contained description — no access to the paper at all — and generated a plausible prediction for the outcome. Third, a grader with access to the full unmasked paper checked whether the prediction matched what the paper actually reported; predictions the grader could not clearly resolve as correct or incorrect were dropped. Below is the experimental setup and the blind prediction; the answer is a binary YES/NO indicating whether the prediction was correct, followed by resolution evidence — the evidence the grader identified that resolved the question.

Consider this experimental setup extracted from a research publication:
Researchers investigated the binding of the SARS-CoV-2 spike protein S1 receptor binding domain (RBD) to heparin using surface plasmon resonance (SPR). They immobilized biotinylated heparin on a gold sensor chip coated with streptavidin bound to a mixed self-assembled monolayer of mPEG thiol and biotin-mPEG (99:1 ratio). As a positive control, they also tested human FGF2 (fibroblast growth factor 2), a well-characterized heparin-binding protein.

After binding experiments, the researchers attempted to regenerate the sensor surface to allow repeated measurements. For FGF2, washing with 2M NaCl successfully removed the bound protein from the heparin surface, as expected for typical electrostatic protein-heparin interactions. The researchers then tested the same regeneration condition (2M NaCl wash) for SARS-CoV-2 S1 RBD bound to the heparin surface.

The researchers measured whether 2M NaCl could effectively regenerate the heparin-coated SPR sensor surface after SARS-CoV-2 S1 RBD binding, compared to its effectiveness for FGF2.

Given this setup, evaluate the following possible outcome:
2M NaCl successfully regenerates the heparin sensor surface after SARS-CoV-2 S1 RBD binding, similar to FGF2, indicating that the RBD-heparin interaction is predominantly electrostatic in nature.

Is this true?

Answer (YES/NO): NO